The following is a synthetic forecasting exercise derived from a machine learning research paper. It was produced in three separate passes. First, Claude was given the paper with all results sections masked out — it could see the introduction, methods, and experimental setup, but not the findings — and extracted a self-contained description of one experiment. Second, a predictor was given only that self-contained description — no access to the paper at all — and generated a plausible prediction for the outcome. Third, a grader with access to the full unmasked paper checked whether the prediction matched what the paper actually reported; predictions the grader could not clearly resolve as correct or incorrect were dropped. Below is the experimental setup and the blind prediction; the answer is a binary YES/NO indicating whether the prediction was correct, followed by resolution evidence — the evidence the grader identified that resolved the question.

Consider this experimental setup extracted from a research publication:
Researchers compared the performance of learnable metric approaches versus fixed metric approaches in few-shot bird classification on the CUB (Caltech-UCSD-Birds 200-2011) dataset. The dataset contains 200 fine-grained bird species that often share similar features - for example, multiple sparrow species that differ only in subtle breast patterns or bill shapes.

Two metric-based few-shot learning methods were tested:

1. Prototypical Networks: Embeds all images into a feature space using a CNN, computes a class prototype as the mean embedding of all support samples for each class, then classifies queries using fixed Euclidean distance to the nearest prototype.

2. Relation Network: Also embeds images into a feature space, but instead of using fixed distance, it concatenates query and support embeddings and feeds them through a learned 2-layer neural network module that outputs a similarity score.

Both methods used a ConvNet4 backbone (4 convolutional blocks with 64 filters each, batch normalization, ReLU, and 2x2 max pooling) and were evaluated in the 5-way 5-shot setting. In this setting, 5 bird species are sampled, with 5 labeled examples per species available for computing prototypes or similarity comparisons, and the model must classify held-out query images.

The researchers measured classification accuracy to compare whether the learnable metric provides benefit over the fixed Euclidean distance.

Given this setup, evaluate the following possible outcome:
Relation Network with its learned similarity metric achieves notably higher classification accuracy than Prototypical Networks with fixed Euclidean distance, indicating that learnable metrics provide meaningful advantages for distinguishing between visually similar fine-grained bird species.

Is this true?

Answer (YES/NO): NO